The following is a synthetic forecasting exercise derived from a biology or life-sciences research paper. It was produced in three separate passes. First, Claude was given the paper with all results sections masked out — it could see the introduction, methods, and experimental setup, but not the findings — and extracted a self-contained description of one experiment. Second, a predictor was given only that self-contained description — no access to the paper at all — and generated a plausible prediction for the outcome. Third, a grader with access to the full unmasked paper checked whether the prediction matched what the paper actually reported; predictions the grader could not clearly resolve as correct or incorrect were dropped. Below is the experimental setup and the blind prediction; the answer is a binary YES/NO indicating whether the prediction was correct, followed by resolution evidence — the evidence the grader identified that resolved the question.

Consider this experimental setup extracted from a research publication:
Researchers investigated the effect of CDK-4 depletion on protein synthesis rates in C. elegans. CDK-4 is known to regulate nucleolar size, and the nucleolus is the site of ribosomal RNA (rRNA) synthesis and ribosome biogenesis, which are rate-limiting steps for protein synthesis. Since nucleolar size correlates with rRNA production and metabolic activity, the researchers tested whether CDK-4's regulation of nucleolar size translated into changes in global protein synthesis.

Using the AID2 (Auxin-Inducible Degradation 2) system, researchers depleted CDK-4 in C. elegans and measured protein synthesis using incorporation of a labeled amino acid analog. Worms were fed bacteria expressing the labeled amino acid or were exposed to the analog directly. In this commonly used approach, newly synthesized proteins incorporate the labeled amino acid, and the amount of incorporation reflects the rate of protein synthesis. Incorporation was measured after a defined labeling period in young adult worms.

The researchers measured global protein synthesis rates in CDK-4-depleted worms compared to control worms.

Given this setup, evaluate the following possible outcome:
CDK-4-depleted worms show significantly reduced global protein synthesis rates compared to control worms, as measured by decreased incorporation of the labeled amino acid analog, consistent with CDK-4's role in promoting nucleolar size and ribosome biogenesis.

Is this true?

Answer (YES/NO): NO